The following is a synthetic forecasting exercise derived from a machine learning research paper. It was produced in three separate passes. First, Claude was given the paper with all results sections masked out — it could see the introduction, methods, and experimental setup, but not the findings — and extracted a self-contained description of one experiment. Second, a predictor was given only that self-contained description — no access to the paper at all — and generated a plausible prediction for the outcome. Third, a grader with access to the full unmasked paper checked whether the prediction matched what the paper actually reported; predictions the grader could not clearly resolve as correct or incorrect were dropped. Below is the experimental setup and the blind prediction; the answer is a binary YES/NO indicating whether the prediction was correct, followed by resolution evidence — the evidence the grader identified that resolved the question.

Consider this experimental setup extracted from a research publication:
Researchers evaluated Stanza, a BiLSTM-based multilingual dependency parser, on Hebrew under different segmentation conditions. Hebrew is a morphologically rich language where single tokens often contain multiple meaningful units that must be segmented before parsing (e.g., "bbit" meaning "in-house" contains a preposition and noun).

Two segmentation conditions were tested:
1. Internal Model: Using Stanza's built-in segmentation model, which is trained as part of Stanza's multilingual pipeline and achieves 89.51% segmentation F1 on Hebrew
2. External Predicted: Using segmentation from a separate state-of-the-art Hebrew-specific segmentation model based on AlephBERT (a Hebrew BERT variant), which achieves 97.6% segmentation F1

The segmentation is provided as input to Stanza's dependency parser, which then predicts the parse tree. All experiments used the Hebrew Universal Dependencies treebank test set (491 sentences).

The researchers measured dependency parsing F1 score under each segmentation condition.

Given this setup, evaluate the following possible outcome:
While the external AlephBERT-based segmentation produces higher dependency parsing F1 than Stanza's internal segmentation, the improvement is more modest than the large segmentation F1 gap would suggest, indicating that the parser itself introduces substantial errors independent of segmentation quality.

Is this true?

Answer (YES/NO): NO